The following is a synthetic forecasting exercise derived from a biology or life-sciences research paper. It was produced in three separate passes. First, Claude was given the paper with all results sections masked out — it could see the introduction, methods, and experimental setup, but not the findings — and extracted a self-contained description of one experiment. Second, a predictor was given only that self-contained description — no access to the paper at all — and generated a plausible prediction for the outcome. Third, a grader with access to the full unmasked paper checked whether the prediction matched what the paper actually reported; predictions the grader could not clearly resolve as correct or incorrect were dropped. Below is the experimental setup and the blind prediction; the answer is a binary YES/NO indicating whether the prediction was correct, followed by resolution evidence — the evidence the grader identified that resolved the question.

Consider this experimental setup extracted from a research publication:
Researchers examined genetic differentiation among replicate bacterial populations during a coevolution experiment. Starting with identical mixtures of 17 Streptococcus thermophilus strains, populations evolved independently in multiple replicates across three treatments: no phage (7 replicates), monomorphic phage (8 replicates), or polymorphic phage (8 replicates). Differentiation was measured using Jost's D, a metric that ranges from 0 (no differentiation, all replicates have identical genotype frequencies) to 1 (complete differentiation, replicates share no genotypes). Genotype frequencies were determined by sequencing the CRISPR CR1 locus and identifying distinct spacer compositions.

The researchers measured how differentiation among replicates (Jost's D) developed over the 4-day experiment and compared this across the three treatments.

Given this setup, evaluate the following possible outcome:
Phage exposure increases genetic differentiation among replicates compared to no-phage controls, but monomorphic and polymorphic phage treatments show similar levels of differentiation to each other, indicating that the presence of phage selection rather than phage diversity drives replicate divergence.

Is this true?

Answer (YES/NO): NO